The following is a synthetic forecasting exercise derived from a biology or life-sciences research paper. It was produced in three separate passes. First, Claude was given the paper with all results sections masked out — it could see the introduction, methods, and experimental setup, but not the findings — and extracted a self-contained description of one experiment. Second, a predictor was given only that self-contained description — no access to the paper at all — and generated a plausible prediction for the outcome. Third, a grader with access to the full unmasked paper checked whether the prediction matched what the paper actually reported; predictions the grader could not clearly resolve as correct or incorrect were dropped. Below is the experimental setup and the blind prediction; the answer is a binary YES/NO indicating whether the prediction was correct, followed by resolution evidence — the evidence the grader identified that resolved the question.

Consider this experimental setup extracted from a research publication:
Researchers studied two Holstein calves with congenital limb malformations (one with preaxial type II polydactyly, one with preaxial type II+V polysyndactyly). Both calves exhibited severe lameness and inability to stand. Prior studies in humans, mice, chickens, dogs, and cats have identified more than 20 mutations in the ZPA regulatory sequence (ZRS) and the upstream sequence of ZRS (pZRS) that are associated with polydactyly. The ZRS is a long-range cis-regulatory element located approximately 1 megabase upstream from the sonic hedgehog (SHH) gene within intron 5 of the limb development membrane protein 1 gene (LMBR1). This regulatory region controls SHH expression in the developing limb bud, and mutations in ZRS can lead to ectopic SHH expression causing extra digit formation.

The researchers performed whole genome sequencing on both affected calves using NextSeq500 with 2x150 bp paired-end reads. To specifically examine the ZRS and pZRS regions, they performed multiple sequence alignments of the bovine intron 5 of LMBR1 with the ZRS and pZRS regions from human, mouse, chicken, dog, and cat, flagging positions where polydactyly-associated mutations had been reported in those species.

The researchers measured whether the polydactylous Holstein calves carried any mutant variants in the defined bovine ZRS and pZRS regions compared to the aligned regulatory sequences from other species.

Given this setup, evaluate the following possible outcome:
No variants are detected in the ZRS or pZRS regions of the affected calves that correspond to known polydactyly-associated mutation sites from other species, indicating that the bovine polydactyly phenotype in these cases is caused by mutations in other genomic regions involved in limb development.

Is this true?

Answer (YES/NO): YES